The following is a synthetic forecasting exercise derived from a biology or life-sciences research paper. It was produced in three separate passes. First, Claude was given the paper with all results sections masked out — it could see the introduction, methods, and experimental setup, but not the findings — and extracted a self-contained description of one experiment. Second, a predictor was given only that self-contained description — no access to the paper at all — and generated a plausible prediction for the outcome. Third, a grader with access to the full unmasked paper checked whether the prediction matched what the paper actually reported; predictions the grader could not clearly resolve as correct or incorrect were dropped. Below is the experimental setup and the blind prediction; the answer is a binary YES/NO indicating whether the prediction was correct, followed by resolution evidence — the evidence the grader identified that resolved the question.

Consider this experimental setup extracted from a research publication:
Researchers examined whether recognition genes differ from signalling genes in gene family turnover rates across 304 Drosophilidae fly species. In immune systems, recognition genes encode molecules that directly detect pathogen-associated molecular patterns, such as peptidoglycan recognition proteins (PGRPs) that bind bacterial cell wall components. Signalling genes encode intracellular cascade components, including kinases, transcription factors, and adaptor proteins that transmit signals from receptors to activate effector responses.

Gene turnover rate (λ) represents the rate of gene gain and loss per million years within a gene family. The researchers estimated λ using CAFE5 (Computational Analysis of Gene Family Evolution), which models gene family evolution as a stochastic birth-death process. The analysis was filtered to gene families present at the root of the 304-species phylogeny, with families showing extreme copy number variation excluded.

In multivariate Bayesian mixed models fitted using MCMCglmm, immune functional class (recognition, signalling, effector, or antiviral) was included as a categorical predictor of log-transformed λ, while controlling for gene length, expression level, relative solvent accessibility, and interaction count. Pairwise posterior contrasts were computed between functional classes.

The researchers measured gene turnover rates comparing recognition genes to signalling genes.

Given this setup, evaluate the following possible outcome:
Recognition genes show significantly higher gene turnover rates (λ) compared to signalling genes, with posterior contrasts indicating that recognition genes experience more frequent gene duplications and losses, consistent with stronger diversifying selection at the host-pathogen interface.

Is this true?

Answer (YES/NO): NO